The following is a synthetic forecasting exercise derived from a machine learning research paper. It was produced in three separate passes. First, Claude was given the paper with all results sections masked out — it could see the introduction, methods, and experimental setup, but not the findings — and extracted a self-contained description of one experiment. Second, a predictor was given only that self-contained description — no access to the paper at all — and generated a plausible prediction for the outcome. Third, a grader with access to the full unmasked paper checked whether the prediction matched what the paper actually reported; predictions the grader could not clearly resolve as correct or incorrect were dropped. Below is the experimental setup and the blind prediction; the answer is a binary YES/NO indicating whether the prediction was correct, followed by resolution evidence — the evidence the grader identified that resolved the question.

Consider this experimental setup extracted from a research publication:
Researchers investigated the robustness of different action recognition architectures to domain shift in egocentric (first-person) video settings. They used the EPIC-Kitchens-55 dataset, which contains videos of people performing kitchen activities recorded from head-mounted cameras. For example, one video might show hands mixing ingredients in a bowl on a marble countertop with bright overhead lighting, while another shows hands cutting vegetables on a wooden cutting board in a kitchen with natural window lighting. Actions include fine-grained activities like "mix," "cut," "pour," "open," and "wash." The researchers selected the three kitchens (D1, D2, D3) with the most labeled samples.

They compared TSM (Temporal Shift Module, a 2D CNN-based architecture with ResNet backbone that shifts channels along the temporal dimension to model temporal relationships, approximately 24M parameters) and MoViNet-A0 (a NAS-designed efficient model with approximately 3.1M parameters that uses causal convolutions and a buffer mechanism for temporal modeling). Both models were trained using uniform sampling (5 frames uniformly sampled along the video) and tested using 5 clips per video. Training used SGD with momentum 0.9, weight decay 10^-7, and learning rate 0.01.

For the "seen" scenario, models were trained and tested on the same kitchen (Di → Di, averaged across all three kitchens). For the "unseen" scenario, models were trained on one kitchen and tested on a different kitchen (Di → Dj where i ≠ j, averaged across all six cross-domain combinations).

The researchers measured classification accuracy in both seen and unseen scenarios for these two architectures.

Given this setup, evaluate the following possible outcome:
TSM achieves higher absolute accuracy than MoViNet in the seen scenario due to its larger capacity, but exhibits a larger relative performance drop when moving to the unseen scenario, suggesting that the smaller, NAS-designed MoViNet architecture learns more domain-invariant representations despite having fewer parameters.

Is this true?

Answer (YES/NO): YES